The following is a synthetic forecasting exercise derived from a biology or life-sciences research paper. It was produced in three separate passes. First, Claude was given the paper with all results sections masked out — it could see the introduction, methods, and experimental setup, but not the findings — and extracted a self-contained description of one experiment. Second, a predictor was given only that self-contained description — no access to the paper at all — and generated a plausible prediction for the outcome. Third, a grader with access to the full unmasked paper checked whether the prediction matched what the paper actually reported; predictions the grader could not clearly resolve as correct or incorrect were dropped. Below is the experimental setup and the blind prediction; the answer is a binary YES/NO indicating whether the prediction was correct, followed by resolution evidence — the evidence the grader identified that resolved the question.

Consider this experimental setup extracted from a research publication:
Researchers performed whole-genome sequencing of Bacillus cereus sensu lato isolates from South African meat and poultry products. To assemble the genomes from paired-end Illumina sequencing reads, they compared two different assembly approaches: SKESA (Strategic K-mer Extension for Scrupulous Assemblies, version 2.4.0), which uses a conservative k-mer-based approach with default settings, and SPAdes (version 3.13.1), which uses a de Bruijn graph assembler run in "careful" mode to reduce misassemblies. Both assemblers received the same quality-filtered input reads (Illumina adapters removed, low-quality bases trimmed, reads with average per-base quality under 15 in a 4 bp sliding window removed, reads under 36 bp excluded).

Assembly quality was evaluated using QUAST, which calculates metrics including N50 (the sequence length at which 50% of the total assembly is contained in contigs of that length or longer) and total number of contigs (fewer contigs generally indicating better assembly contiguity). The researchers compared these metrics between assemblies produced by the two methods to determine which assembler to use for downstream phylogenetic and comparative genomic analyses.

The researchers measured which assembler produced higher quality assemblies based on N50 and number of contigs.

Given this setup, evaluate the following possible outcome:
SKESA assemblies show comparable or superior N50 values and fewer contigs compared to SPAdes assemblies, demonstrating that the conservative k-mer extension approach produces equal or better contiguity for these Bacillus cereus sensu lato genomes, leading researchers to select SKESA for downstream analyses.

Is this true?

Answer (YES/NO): YES